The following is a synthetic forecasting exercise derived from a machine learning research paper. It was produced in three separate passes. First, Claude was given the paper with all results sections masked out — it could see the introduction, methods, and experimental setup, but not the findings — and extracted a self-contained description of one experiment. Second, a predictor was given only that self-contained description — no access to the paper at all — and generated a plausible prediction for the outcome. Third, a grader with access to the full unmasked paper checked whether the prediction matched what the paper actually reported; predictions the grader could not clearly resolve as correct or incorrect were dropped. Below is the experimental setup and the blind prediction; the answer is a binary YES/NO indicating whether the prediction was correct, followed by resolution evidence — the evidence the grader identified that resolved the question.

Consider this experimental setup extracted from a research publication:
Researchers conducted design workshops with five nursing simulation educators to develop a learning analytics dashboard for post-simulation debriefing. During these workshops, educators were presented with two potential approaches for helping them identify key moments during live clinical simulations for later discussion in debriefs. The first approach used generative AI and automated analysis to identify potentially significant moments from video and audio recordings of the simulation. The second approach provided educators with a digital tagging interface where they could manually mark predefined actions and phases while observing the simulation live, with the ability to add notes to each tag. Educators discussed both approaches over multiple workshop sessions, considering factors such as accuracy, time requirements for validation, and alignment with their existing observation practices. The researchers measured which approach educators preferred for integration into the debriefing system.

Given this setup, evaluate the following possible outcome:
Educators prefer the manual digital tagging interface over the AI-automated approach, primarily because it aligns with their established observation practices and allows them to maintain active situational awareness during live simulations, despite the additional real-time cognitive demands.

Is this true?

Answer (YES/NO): NO